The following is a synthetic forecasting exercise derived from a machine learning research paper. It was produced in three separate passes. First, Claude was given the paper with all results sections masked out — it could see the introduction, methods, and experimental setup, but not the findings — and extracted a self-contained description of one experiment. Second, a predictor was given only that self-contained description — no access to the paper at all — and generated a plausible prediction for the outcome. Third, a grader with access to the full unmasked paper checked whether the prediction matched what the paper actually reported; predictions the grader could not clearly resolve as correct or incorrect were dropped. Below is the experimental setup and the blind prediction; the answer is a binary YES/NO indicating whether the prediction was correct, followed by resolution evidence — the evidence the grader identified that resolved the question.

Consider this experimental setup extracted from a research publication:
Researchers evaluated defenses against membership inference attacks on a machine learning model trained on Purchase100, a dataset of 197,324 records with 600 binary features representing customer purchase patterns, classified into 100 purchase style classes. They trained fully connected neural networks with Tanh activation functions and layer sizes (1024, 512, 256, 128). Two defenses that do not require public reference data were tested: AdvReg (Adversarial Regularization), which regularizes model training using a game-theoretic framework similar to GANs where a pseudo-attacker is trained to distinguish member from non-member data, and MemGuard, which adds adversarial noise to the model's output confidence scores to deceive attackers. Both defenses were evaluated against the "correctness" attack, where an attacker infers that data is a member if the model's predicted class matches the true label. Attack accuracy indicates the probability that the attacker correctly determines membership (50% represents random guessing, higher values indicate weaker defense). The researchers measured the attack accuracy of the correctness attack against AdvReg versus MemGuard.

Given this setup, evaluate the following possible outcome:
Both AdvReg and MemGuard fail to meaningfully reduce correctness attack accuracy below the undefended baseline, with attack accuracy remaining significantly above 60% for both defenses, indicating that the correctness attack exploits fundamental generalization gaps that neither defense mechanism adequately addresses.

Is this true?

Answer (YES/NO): NO